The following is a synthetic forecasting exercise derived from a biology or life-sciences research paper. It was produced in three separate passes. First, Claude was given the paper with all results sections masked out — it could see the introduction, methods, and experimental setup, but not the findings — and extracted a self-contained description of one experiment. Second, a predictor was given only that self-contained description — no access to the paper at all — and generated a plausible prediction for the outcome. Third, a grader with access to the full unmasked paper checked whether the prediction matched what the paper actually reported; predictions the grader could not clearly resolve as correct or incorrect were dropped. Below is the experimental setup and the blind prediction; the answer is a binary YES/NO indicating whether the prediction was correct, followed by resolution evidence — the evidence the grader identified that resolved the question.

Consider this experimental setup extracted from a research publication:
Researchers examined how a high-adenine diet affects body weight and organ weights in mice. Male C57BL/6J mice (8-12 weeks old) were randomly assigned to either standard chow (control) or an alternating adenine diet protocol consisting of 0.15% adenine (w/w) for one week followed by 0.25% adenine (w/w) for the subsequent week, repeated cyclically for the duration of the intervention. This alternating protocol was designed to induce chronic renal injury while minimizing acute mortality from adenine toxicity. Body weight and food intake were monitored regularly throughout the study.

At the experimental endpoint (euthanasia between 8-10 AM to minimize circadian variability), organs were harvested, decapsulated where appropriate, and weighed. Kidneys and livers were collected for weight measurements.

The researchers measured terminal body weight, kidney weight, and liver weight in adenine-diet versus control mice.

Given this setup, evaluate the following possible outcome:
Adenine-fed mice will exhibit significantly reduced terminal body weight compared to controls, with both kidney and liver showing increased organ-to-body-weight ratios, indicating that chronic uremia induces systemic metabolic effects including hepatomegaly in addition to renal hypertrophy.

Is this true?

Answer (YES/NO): NO